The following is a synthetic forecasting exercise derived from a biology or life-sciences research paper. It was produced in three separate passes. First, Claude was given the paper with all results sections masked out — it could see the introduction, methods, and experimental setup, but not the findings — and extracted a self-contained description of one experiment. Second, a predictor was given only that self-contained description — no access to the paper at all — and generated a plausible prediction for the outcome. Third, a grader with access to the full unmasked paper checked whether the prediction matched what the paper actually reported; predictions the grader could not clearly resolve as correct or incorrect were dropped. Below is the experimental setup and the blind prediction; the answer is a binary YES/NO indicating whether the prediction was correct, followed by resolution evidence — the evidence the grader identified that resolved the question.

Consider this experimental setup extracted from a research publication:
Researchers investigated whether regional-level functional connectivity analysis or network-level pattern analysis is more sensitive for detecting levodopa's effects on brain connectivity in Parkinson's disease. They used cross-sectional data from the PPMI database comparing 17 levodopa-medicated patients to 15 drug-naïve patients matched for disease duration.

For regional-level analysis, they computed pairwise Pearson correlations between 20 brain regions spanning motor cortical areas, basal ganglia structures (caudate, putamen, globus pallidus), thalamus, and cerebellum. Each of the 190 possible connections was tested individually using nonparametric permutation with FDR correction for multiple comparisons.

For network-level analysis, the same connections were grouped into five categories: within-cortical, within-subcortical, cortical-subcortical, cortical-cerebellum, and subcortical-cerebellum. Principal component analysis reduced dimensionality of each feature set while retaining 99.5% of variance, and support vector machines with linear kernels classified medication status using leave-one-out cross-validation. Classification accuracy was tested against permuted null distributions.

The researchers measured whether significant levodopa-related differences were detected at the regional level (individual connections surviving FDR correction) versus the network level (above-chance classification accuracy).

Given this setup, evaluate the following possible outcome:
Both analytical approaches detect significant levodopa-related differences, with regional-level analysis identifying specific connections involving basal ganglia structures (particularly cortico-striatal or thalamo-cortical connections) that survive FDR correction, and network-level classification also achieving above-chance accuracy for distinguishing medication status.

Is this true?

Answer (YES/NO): NO